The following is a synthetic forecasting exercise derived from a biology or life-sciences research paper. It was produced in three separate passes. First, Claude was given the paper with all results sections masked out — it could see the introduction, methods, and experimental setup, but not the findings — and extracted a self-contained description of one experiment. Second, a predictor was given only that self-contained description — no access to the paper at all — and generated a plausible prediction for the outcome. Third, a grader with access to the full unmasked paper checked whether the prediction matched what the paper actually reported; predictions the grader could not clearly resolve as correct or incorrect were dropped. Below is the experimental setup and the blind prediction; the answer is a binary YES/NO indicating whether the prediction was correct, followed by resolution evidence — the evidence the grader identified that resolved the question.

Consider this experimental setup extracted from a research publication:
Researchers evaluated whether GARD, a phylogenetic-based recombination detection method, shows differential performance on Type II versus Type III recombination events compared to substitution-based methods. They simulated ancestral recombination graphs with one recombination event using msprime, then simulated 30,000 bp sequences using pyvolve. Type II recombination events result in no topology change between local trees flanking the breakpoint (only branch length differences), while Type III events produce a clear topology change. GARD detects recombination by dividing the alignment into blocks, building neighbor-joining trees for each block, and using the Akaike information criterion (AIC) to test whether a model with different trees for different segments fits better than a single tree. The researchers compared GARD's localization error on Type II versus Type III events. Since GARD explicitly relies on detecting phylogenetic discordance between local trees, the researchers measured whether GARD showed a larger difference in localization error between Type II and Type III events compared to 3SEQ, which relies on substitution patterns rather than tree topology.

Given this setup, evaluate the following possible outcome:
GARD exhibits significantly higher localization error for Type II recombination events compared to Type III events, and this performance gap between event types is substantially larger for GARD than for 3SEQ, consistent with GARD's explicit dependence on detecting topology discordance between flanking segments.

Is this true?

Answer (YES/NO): NO